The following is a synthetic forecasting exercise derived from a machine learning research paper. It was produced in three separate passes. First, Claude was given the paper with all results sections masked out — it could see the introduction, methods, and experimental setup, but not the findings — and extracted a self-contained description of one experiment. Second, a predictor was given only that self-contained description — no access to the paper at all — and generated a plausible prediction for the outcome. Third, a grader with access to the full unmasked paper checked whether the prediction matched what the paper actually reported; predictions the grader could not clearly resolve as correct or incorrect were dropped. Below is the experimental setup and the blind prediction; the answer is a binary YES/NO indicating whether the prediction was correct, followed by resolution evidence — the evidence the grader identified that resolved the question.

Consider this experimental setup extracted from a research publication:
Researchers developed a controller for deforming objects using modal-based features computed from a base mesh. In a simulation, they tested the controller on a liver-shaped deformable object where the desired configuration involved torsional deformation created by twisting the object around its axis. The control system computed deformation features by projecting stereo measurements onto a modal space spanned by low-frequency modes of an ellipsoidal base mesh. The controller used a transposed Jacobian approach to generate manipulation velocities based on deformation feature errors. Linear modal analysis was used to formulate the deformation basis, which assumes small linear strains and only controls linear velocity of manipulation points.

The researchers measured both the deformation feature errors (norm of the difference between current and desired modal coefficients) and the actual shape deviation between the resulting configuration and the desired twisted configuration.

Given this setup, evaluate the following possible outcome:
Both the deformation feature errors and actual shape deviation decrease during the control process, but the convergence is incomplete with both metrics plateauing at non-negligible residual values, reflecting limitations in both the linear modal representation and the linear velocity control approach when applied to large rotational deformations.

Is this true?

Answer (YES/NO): NO